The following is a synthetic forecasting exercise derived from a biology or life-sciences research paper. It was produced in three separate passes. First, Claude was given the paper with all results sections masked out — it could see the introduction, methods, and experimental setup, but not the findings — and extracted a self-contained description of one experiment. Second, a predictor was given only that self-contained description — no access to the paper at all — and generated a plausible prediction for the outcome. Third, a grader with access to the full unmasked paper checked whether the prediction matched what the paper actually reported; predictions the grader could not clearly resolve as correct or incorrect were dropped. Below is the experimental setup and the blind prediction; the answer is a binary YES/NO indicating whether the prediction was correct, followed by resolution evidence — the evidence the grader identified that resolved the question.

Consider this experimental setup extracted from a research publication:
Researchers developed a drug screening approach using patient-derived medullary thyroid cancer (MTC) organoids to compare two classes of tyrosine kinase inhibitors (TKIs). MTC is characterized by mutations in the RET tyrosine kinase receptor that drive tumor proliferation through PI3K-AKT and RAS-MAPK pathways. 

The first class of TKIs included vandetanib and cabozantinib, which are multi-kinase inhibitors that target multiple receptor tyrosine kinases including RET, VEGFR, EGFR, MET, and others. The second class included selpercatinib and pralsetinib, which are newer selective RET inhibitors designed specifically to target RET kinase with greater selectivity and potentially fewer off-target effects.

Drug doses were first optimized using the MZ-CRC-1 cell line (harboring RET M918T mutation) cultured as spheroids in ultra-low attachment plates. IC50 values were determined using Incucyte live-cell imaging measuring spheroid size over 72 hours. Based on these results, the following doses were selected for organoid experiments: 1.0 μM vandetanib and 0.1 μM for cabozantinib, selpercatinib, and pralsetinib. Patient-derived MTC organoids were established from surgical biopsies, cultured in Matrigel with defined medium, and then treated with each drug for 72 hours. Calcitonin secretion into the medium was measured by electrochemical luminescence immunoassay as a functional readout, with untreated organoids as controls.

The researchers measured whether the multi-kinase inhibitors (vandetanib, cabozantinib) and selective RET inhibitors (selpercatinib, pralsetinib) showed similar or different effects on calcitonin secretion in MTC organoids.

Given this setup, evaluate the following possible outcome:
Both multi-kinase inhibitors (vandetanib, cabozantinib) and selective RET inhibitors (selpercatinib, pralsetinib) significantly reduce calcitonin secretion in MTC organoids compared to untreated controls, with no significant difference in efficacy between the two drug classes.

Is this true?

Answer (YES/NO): NO